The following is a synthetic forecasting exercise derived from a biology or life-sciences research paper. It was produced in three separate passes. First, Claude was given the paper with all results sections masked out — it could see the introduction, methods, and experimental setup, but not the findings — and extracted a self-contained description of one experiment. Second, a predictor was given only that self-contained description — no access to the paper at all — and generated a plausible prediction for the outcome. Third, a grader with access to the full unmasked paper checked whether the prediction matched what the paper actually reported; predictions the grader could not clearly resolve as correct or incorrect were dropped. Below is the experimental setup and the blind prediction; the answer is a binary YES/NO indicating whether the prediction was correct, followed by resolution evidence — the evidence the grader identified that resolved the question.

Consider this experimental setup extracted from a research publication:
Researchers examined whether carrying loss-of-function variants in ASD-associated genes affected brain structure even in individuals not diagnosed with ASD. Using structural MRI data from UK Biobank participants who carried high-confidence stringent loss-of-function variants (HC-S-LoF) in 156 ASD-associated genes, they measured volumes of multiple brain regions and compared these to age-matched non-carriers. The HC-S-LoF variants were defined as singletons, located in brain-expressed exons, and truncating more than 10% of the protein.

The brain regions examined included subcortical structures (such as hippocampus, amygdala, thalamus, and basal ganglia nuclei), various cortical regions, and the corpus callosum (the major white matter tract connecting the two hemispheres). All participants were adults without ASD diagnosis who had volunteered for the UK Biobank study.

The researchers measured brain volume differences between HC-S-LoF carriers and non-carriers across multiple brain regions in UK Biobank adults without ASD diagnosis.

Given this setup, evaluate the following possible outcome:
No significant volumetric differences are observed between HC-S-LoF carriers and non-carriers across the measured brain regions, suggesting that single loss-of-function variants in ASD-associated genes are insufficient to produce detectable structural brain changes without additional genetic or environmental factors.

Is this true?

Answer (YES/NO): YES